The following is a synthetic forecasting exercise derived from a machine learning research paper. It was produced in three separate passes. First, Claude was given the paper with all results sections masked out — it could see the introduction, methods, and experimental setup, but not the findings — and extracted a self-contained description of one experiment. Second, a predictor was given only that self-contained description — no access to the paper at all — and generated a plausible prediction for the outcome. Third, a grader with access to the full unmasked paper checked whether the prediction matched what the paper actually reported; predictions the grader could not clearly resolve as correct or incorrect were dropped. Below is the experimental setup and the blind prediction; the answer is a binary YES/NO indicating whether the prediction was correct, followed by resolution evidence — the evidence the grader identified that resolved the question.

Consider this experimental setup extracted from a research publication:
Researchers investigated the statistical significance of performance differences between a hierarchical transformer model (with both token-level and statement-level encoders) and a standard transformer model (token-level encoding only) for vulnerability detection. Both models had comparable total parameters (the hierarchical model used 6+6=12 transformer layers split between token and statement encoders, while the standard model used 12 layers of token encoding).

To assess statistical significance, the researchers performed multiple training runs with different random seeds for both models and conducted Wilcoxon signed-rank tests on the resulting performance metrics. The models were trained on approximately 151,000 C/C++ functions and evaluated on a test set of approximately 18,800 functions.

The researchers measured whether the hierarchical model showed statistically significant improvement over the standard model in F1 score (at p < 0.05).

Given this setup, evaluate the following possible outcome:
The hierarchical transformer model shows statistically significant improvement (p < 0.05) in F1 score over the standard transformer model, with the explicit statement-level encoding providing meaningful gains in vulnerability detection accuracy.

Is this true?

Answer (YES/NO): YES